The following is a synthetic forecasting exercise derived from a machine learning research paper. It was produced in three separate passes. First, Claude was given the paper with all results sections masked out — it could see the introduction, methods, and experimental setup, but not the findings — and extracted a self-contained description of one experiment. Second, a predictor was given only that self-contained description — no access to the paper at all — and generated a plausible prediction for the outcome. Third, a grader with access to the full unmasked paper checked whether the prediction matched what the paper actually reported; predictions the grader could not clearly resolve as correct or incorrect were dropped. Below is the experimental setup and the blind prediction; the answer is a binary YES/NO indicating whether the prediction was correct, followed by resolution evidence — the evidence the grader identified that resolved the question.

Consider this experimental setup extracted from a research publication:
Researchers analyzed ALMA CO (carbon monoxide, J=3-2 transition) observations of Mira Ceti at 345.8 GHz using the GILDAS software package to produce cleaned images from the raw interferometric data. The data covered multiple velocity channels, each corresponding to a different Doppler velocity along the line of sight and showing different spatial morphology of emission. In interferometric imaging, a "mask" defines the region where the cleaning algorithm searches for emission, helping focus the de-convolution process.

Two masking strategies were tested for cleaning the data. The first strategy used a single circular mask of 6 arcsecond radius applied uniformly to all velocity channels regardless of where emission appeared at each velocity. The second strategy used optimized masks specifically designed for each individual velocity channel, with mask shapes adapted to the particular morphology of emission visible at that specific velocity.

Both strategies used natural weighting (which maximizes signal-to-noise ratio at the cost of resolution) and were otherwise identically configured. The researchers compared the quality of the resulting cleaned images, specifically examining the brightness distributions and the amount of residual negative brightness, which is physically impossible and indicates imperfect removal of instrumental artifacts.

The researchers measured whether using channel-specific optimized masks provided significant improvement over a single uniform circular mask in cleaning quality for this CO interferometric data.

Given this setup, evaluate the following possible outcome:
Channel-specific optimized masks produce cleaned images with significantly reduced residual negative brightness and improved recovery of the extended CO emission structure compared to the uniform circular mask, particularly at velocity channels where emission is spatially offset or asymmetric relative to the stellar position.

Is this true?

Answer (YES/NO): YES